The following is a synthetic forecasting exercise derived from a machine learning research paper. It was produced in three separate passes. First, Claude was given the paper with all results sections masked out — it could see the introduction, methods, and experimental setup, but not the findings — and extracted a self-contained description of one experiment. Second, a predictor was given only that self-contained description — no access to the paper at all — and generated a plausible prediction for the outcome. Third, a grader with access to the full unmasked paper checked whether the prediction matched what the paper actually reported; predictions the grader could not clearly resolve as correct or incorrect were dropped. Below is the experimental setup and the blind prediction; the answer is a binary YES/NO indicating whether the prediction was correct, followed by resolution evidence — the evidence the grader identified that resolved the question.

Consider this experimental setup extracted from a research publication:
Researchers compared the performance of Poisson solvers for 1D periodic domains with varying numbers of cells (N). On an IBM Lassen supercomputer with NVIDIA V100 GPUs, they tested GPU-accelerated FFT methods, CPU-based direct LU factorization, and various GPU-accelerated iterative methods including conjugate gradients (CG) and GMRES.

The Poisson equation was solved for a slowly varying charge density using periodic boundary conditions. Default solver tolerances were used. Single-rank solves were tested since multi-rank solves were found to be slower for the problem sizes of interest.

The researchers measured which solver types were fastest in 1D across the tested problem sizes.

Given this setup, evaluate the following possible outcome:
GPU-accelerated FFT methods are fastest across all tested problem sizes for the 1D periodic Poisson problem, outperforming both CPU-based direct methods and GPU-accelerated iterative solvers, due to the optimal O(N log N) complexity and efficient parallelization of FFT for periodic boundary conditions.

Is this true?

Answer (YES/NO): NO